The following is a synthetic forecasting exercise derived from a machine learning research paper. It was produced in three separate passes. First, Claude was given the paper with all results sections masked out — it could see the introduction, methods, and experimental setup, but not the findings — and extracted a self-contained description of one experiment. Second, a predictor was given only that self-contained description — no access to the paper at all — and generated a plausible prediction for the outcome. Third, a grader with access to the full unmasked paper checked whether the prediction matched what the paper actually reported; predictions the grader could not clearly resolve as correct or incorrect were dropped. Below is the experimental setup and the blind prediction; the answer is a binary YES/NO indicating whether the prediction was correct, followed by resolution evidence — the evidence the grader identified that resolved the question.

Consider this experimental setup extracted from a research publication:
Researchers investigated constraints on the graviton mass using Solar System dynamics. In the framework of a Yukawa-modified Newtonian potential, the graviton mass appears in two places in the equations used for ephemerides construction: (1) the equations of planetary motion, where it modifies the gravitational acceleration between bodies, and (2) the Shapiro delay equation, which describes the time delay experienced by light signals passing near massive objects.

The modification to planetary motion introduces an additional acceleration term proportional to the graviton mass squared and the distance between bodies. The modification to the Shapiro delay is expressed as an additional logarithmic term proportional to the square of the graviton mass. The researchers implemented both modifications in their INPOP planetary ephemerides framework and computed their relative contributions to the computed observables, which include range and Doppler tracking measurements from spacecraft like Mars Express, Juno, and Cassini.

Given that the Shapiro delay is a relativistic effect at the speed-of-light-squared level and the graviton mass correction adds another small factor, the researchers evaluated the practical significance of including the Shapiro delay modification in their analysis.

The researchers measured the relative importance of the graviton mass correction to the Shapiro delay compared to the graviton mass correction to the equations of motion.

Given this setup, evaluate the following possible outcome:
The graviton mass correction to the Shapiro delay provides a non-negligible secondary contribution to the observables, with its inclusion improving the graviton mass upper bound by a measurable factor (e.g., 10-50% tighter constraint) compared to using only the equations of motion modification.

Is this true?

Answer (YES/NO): NO